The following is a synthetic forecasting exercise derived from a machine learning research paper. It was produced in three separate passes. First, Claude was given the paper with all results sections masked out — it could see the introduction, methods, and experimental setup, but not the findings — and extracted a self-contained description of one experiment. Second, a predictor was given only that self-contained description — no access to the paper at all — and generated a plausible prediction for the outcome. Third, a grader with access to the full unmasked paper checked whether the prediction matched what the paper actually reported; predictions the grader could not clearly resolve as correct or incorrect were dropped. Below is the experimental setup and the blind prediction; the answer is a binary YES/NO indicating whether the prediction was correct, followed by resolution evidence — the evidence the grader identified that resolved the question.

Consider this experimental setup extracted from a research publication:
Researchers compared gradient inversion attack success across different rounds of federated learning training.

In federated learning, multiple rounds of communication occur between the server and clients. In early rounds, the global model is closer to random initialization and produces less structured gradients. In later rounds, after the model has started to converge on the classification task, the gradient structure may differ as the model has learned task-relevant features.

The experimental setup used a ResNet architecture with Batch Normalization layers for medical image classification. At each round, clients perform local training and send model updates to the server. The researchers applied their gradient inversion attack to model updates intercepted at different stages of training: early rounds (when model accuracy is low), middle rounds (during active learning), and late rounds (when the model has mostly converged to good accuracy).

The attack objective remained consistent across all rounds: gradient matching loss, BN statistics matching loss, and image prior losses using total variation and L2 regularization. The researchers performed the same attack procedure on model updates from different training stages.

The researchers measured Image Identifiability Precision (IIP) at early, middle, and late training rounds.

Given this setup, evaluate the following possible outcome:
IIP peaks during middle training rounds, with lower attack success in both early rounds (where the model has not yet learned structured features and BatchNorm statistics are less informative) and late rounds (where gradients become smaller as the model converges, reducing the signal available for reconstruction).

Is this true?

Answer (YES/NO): NO